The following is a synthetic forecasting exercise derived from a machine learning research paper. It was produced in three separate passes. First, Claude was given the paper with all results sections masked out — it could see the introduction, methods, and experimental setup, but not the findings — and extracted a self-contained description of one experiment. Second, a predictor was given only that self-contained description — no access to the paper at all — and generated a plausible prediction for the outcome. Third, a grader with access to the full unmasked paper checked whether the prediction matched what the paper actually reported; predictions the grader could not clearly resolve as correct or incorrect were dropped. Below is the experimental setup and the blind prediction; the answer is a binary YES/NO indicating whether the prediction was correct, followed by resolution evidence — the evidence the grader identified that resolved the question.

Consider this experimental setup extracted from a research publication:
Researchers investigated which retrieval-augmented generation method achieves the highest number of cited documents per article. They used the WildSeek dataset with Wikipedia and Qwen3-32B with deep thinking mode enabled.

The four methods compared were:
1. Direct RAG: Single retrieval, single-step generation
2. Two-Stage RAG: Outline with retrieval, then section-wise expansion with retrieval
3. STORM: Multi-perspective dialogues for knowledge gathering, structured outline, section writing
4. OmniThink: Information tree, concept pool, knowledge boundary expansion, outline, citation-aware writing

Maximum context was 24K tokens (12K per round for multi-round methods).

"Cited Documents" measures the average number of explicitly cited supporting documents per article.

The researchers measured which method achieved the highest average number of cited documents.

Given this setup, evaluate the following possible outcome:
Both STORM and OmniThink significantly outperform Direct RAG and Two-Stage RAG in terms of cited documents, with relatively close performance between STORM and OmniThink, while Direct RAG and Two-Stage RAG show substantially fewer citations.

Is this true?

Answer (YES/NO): NO